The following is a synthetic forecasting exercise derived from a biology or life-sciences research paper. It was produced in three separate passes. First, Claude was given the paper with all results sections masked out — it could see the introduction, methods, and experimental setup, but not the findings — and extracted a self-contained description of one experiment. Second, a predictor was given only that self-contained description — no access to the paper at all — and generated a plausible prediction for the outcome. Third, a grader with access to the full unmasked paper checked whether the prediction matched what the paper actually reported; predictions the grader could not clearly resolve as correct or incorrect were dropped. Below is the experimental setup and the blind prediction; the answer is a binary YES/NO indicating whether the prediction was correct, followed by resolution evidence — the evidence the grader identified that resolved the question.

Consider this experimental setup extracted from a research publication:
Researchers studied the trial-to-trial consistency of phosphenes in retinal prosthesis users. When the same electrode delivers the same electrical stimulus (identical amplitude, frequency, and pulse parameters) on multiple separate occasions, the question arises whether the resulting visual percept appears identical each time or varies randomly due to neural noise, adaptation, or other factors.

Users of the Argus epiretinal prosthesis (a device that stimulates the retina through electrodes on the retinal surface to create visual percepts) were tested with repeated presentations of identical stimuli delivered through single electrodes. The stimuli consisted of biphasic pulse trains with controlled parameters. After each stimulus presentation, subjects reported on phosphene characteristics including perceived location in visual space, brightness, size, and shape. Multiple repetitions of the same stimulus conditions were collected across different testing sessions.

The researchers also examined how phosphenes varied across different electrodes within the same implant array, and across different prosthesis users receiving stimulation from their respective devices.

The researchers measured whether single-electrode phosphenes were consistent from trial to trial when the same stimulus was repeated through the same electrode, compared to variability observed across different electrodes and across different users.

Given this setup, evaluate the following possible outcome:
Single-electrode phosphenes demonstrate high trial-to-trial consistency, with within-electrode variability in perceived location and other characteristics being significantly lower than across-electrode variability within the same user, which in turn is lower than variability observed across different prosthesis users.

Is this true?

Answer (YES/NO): YES